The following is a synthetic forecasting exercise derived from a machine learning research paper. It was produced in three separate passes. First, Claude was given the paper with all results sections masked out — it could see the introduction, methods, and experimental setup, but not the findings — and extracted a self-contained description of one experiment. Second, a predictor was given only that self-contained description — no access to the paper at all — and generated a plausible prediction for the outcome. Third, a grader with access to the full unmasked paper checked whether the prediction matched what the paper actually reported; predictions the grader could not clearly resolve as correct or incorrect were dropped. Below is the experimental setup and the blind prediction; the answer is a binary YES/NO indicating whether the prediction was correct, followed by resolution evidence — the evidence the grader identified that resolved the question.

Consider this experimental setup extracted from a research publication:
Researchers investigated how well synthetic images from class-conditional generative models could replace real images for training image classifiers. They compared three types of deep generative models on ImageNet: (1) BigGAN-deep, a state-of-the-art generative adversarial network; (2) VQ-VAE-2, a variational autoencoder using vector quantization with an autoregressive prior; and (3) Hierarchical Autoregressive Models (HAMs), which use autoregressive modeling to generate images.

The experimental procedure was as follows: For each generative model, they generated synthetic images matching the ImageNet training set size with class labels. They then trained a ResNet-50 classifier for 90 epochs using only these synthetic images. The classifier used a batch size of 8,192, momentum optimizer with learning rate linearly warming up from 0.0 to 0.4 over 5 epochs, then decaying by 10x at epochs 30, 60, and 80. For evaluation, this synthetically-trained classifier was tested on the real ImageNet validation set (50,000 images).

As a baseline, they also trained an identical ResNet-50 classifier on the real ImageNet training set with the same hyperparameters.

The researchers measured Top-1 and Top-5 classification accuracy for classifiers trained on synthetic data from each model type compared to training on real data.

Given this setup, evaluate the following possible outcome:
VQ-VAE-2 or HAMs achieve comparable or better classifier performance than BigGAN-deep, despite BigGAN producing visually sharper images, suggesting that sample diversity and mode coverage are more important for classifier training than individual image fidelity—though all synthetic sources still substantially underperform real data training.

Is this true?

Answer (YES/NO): YES